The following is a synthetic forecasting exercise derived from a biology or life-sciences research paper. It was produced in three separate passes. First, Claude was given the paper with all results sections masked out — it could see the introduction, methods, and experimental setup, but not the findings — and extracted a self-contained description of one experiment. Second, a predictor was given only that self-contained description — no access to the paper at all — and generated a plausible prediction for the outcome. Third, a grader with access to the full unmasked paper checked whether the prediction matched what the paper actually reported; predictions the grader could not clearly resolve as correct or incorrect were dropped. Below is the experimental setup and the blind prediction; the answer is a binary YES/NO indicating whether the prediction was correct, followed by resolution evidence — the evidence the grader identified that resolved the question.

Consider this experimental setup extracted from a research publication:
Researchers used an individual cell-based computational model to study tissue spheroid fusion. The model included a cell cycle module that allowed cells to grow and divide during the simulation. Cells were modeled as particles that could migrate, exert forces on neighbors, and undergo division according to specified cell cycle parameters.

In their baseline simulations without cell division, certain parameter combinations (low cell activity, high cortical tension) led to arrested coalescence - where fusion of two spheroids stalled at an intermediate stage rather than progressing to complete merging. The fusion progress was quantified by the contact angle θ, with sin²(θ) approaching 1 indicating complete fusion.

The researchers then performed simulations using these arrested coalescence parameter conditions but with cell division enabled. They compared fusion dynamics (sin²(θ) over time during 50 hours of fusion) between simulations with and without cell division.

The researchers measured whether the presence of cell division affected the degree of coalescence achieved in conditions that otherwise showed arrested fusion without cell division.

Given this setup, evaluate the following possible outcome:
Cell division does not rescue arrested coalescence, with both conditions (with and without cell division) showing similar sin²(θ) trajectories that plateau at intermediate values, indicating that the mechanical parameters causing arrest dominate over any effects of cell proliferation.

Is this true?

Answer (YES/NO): NO